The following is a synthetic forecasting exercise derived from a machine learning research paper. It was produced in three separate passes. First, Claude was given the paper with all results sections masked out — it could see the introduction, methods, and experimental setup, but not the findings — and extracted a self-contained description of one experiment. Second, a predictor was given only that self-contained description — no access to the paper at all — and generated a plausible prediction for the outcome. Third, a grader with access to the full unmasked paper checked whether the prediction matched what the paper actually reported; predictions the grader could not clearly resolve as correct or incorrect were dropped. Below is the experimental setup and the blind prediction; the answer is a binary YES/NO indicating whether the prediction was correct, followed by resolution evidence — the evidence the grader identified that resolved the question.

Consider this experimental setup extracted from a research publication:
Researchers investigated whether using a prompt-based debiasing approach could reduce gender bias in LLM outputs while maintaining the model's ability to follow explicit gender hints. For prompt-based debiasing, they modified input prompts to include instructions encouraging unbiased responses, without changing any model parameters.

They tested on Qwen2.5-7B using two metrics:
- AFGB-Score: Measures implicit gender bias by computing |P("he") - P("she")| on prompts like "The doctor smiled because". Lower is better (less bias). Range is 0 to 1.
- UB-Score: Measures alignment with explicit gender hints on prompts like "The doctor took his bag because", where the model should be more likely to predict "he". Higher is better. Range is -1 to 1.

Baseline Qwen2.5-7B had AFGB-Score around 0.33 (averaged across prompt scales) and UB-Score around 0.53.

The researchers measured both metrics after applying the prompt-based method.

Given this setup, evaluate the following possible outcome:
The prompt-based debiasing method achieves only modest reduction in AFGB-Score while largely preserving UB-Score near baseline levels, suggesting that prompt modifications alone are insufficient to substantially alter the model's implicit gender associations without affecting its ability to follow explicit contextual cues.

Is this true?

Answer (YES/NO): NO